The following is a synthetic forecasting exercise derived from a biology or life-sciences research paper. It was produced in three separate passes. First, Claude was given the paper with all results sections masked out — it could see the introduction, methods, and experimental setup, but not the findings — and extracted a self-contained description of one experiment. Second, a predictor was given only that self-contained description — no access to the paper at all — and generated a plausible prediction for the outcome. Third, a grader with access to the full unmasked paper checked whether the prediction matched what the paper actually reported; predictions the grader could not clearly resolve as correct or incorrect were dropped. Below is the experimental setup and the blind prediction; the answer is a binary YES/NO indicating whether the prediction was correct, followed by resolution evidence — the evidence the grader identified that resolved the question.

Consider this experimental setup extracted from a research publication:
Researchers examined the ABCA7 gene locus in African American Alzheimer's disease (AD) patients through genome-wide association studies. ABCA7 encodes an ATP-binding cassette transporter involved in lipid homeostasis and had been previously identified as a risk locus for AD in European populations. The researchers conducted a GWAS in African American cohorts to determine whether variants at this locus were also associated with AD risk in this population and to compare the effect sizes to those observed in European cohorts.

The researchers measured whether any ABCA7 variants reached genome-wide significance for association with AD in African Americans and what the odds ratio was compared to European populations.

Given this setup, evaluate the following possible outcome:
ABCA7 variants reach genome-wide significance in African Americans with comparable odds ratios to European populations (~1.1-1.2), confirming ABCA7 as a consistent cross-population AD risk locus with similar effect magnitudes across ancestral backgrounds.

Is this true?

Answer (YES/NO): NO